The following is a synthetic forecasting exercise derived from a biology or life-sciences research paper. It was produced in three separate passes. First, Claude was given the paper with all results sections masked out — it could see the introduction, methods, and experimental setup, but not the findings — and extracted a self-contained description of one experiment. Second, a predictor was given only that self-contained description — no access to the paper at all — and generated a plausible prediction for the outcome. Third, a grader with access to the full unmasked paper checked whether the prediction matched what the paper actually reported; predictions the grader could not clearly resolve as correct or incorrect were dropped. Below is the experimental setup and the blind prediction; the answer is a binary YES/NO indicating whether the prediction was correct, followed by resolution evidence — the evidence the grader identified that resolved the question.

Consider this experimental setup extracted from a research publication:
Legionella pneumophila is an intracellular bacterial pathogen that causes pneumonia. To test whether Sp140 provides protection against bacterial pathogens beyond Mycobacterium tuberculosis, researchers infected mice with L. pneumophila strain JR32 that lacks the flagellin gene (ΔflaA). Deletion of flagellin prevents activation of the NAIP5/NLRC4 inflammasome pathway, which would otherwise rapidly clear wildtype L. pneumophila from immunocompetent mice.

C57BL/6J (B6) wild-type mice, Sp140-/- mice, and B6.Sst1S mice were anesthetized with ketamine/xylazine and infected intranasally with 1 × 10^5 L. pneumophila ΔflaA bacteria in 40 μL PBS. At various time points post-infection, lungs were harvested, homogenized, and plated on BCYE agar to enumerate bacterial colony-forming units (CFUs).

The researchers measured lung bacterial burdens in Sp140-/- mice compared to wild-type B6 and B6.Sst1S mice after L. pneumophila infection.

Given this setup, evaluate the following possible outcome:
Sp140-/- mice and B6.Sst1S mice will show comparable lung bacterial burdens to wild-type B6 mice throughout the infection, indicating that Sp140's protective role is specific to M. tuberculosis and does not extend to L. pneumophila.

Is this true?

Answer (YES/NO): NO